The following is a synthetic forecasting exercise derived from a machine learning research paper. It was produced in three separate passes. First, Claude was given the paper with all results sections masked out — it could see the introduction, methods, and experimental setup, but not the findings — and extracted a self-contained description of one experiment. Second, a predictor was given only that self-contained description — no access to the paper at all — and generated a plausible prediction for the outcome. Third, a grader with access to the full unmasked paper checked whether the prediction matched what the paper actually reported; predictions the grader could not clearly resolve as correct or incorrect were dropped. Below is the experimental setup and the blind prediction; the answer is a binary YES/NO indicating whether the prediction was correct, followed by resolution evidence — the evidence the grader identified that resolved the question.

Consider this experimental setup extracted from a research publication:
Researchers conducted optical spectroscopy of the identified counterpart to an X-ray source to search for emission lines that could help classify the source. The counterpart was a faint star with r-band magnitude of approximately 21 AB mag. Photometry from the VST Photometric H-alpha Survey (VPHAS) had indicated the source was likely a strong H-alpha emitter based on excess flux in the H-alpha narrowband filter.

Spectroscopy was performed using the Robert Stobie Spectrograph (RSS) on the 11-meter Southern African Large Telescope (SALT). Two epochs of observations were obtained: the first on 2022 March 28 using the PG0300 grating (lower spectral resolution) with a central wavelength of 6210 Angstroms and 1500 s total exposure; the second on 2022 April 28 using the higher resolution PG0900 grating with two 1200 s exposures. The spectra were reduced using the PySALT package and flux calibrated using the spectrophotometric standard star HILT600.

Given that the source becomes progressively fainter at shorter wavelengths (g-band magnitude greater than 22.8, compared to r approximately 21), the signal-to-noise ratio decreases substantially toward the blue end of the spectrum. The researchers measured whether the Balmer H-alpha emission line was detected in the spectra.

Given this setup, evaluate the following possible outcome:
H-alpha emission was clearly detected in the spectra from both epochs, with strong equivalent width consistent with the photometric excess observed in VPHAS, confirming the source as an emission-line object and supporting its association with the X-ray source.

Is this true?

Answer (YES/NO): NO